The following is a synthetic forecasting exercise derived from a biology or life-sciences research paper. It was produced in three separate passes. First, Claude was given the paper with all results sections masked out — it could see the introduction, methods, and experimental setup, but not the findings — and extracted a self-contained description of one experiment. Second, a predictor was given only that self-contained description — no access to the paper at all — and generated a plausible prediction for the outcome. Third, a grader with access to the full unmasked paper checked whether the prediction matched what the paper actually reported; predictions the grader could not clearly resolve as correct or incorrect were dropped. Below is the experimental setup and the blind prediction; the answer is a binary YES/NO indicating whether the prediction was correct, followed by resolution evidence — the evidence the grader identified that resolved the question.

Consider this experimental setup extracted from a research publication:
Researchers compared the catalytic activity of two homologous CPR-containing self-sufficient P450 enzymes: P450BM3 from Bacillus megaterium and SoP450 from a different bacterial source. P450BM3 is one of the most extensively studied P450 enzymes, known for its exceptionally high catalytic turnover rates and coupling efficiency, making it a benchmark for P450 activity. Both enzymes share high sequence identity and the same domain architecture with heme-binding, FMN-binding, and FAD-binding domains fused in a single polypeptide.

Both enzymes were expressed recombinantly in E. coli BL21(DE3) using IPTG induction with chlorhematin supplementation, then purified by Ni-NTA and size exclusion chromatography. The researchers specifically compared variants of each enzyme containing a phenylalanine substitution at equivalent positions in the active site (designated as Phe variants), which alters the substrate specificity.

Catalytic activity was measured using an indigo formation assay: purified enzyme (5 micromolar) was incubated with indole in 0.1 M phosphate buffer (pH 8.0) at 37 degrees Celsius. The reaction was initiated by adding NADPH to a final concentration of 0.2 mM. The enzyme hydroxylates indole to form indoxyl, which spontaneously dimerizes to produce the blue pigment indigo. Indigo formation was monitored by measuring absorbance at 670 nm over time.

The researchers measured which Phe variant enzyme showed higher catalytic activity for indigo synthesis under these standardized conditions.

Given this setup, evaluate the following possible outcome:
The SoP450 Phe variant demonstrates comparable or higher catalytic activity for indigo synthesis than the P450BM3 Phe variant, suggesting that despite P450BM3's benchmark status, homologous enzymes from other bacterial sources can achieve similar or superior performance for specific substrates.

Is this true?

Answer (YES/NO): YES